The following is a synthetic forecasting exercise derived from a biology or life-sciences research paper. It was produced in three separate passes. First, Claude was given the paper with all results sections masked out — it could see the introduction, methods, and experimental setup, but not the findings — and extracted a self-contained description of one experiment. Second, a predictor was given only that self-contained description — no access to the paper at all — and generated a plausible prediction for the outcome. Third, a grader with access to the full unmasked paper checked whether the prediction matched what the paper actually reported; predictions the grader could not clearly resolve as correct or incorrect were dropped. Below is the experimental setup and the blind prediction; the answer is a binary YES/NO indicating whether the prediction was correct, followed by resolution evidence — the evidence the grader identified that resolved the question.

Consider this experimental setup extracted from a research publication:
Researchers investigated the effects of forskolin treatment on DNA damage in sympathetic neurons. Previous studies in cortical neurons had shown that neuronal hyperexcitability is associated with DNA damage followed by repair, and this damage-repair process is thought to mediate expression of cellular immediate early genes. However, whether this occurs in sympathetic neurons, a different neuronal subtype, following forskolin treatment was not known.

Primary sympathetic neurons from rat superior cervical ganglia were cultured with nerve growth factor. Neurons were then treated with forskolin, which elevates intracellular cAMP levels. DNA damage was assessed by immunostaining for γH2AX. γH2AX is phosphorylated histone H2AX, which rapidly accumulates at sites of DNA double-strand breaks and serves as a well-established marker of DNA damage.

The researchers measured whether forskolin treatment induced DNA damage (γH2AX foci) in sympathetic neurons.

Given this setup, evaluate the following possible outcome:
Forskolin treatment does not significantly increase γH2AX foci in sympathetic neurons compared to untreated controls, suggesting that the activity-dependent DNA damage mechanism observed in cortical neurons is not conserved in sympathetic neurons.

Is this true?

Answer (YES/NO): NO